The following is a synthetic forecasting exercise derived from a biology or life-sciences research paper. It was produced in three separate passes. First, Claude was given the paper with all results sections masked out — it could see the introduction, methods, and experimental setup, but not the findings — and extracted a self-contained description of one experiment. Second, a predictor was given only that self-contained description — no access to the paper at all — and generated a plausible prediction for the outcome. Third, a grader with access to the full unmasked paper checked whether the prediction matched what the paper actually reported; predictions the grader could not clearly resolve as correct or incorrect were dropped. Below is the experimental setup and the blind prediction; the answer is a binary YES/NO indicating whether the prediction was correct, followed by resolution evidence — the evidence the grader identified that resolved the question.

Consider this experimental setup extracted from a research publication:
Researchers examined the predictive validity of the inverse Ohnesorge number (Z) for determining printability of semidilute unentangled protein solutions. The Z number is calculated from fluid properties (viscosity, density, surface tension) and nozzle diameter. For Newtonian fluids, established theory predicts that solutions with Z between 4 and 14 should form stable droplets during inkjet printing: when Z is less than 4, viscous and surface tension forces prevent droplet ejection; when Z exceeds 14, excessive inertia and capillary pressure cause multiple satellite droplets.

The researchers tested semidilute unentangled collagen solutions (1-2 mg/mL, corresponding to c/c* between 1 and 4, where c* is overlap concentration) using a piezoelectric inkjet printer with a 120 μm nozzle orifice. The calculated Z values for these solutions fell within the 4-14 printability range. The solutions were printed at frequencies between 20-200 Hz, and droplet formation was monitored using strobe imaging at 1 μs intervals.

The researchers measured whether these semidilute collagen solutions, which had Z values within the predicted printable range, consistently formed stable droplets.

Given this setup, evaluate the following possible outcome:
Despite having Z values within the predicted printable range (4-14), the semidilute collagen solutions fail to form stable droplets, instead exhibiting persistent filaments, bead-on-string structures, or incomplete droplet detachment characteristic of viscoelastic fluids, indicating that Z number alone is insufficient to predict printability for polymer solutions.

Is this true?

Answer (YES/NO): NO